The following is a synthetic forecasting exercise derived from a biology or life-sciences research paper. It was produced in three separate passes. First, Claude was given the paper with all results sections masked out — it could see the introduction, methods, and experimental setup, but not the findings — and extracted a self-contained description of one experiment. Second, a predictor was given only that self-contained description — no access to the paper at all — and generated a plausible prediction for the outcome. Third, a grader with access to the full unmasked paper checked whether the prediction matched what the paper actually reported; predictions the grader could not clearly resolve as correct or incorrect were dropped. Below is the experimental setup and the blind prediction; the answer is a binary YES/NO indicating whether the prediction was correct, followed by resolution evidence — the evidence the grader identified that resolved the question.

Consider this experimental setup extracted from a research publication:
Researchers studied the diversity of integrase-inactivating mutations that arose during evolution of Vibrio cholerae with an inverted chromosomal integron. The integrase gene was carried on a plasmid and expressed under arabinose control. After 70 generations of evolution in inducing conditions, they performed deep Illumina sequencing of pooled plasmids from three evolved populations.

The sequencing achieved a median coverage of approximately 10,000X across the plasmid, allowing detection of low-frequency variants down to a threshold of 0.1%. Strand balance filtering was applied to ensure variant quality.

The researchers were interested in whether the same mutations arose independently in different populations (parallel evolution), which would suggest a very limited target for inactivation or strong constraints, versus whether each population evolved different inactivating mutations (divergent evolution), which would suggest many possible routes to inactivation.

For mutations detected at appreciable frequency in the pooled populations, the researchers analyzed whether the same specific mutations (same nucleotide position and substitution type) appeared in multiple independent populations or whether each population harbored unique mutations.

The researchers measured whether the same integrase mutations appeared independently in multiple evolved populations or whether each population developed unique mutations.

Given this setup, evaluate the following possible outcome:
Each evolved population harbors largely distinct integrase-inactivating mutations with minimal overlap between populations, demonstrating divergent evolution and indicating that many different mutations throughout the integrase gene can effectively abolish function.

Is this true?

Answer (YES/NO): NO